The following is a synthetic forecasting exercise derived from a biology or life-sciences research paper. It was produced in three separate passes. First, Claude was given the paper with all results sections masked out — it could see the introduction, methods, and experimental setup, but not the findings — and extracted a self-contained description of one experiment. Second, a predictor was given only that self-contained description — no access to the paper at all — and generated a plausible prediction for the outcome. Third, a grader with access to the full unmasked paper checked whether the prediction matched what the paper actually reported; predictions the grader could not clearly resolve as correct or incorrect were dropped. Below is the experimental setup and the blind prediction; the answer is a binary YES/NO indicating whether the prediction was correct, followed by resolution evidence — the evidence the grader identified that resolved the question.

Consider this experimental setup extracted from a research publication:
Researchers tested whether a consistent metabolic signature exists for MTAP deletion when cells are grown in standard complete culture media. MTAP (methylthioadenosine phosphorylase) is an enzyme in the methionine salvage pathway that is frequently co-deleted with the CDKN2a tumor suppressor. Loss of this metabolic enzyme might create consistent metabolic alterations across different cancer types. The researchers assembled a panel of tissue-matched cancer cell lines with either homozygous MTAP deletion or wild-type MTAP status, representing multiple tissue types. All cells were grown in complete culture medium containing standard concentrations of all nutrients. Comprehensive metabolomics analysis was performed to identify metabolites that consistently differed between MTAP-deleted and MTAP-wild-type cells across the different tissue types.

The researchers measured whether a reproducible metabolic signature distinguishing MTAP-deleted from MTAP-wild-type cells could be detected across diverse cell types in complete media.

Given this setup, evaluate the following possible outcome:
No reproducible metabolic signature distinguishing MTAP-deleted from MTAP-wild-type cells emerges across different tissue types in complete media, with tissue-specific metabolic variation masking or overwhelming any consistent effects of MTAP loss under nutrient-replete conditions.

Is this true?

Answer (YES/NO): NO